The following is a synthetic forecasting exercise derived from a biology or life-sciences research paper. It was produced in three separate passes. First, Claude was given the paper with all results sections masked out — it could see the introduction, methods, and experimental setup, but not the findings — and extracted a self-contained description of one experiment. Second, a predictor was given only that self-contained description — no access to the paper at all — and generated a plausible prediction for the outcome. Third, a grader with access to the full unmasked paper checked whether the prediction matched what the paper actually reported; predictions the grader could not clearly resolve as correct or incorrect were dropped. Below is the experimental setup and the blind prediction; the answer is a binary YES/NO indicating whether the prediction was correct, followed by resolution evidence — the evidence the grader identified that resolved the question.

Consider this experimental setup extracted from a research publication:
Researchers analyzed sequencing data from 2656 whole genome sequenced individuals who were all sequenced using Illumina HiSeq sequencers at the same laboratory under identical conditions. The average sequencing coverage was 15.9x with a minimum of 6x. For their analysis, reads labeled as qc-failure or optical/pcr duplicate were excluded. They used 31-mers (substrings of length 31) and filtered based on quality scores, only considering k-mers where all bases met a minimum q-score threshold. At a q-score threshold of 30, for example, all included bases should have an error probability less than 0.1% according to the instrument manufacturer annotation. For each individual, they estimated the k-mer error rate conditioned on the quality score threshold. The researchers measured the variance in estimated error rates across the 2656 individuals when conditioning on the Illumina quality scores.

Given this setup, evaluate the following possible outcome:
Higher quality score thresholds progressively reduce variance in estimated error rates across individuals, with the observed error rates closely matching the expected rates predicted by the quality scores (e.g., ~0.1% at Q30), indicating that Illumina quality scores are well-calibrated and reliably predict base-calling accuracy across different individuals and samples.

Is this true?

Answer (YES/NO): NO